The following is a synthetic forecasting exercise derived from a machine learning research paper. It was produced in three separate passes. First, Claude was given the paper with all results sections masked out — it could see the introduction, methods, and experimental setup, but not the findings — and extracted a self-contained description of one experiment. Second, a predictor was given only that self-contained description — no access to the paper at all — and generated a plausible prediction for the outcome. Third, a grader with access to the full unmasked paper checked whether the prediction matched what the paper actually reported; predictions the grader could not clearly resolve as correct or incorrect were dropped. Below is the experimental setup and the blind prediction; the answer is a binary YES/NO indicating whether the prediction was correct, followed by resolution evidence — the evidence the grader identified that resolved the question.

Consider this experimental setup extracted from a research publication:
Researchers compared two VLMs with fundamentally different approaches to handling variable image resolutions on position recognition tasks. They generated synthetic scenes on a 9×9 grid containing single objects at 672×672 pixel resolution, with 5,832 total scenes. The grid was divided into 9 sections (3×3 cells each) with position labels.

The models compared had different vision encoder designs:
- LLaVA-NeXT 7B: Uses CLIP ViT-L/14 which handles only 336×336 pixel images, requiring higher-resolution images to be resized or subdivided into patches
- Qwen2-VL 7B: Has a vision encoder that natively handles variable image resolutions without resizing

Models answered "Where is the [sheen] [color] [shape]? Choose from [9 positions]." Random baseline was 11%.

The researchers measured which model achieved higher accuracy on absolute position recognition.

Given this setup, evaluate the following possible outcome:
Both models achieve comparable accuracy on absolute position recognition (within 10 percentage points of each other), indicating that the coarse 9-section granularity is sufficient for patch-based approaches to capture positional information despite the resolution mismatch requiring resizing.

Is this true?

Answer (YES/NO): NO